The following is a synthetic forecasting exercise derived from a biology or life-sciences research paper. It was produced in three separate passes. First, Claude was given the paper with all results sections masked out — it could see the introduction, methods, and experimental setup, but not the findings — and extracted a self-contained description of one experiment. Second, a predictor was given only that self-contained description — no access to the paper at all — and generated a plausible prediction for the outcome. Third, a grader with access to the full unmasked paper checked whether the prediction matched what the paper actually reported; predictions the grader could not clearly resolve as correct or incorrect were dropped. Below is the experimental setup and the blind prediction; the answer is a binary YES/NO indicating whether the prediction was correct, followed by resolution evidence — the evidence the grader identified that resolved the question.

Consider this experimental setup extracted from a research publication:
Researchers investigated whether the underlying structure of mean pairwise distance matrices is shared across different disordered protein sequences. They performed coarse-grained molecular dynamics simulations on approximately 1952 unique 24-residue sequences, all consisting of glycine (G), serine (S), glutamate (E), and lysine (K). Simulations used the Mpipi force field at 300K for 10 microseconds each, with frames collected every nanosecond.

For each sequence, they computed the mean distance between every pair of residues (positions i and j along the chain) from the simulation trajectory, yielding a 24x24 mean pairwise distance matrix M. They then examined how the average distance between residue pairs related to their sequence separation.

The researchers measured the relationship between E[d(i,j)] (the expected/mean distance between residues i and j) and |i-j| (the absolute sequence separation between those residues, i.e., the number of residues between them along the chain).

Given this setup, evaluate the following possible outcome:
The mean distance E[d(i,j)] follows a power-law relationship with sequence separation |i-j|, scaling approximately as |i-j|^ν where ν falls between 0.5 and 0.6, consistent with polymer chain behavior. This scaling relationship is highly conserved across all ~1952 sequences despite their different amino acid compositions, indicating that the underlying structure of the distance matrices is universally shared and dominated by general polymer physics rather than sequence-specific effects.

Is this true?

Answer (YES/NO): NO